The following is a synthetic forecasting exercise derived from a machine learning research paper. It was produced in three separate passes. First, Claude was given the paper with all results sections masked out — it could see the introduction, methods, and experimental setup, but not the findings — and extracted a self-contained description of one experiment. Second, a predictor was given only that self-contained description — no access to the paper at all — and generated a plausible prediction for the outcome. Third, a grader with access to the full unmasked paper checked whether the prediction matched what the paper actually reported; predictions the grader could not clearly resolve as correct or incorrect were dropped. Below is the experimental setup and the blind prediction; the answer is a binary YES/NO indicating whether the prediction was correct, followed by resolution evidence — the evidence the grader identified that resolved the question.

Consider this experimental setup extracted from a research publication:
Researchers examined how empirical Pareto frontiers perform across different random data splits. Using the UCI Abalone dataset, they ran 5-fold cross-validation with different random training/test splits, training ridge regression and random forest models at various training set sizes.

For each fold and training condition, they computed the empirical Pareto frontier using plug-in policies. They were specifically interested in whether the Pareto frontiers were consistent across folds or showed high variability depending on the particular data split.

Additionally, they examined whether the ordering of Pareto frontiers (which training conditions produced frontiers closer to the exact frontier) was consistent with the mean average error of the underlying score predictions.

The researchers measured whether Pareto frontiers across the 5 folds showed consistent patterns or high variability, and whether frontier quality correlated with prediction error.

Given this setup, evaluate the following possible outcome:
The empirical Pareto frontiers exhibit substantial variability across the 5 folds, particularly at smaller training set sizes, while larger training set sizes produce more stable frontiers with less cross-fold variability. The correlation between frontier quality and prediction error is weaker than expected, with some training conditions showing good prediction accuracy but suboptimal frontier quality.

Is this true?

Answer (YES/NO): NO